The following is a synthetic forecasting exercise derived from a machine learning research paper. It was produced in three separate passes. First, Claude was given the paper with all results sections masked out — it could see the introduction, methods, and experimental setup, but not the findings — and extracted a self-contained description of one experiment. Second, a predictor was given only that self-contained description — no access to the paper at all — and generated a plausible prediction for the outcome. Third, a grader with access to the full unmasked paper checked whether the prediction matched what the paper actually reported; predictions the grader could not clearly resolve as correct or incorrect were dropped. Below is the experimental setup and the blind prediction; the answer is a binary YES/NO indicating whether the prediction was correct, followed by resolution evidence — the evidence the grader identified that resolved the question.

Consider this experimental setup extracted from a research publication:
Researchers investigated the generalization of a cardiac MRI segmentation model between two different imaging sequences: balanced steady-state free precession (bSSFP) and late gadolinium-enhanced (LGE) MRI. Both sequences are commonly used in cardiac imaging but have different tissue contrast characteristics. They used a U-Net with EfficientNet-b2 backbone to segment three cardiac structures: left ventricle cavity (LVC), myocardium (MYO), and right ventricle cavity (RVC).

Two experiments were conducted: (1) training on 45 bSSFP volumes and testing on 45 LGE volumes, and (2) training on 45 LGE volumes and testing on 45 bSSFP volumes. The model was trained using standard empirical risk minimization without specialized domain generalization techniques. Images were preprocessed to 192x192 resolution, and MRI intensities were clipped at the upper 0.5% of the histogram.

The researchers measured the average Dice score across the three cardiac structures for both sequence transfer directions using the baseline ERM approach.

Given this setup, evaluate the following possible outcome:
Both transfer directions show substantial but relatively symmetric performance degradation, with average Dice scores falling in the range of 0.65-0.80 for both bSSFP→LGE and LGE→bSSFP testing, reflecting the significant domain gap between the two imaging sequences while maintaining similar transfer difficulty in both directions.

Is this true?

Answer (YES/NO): NO